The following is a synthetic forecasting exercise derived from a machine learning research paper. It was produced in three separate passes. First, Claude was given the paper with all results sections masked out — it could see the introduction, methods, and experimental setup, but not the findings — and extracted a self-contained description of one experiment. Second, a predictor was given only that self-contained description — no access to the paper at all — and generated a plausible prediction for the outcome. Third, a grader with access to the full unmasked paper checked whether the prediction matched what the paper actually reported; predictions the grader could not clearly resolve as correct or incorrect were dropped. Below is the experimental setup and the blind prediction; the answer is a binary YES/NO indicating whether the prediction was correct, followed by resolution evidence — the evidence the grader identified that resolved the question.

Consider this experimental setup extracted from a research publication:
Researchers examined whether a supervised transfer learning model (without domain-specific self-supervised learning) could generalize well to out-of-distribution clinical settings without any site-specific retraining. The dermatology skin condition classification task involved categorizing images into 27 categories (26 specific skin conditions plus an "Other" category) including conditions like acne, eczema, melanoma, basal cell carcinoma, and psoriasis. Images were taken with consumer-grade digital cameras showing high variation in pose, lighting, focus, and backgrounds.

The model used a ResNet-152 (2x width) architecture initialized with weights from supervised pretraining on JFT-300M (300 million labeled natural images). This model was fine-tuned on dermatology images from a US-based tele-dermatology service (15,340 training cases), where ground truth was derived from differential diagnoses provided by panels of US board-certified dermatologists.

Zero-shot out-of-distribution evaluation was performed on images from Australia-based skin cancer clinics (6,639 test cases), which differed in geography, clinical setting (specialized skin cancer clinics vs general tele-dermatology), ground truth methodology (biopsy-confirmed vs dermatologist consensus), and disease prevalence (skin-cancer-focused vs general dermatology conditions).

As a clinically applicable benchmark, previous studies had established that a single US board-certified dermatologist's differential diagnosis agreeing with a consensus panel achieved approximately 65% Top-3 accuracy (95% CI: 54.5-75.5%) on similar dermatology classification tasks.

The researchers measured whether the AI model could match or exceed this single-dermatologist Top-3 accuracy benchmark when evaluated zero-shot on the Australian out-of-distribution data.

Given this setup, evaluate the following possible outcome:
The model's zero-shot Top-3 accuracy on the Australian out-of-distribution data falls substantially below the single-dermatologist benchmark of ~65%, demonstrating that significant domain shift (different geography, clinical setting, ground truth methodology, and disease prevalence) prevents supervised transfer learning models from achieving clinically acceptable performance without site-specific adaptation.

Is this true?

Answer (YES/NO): NO